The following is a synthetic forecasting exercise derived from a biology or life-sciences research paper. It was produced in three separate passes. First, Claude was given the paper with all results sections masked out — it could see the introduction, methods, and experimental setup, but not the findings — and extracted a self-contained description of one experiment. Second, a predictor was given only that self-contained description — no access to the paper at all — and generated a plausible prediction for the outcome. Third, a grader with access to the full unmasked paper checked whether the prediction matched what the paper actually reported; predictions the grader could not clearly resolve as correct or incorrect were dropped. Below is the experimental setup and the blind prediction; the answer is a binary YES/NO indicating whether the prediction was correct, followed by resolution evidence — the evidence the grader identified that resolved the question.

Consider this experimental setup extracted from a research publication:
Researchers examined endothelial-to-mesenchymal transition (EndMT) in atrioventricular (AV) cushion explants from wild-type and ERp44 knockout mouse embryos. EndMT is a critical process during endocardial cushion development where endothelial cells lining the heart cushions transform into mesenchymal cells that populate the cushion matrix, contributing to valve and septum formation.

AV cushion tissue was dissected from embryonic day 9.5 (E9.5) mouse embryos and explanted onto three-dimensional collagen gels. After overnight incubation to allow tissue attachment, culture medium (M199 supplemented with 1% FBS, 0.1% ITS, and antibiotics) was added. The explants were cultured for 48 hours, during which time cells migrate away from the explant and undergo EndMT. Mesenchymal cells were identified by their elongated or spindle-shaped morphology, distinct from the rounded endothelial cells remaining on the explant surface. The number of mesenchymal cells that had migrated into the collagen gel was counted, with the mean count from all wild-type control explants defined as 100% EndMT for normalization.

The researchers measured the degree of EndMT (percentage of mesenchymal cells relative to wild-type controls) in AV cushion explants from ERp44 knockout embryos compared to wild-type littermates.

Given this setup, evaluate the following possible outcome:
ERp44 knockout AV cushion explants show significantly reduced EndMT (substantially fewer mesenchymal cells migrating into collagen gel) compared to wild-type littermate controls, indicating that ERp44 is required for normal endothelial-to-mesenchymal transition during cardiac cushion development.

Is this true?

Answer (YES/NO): YES